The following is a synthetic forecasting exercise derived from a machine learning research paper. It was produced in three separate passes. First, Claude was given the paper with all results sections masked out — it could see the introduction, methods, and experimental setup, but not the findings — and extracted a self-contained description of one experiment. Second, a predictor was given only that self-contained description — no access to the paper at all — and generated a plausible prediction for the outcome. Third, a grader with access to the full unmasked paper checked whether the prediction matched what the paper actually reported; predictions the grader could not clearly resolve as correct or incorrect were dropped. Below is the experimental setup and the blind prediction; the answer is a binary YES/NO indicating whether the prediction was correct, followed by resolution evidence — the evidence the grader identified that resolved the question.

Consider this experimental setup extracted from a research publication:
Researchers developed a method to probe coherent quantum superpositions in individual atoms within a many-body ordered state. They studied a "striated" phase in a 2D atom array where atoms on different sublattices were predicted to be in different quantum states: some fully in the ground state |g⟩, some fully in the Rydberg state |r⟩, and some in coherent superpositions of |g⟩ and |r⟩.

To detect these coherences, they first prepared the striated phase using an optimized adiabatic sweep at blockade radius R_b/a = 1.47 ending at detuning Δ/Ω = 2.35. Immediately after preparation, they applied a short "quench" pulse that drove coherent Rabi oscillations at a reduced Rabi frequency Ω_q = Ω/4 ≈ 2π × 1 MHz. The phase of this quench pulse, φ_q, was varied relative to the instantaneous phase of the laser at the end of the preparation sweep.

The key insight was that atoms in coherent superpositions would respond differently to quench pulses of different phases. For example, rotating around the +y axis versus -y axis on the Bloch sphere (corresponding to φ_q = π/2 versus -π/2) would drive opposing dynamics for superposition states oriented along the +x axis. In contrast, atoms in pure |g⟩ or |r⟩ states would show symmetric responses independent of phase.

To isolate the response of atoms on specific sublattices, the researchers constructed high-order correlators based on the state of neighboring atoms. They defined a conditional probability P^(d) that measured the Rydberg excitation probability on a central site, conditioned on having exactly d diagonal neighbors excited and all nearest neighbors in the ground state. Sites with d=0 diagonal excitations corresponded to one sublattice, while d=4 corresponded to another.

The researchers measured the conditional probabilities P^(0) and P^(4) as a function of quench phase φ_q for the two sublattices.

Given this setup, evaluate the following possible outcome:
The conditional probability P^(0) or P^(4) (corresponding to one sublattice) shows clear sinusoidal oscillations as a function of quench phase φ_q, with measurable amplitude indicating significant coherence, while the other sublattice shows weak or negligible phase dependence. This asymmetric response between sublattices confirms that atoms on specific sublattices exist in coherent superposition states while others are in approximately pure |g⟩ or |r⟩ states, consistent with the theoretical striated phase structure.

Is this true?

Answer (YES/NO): NO